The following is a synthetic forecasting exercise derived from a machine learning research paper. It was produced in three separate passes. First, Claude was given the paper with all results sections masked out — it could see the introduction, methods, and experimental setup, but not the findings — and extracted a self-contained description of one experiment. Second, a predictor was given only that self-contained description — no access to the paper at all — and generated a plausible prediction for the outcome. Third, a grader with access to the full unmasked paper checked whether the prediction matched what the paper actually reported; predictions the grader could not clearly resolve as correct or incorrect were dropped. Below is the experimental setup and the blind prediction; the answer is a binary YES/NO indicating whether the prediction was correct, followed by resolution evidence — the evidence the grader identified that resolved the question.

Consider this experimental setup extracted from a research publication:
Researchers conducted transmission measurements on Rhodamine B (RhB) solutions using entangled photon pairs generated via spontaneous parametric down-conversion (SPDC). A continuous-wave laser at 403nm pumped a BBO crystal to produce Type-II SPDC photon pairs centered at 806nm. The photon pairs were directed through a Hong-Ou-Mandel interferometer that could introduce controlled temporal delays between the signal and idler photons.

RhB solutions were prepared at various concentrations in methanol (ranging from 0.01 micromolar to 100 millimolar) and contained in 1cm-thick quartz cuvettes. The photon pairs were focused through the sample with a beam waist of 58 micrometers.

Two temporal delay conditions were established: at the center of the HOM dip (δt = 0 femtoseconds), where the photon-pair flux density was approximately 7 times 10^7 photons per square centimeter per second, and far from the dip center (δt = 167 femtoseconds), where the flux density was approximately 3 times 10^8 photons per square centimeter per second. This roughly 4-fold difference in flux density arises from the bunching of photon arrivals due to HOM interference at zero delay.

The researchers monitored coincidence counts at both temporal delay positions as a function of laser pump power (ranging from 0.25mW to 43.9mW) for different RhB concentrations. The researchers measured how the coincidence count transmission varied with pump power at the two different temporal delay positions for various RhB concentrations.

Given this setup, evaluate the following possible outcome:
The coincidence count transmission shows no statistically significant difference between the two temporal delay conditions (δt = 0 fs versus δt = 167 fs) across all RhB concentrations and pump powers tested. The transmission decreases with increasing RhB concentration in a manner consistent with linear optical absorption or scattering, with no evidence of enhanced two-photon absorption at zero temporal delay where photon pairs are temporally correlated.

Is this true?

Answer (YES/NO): NO